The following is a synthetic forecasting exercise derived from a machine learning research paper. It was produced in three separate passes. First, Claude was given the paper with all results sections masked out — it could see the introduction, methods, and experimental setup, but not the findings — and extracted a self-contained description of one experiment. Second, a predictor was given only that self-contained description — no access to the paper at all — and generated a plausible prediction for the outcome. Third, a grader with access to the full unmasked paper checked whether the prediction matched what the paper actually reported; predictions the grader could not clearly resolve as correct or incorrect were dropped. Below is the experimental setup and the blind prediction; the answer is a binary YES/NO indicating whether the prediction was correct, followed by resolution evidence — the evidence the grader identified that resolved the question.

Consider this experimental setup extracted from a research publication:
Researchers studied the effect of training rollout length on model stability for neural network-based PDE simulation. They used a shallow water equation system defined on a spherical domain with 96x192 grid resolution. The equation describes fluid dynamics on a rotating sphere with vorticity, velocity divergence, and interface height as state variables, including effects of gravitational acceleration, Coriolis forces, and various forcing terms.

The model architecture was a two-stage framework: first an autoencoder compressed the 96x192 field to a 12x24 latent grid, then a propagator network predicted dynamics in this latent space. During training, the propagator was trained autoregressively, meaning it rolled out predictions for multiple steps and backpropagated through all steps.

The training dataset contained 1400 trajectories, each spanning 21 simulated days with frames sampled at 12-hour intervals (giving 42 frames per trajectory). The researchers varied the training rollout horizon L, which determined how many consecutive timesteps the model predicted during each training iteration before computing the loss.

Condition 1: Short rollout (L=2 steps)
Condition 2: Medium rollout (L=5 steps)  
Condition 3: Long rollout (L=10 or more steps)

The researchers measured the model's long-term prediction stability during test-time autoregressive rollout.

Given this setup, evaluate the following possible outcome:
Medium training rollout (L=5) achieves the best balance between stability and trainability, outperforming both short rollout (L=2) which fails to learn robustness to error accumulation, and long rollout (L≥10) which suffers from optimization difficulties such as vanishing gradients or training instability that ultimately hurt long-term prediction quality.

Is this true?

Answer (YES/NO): NO